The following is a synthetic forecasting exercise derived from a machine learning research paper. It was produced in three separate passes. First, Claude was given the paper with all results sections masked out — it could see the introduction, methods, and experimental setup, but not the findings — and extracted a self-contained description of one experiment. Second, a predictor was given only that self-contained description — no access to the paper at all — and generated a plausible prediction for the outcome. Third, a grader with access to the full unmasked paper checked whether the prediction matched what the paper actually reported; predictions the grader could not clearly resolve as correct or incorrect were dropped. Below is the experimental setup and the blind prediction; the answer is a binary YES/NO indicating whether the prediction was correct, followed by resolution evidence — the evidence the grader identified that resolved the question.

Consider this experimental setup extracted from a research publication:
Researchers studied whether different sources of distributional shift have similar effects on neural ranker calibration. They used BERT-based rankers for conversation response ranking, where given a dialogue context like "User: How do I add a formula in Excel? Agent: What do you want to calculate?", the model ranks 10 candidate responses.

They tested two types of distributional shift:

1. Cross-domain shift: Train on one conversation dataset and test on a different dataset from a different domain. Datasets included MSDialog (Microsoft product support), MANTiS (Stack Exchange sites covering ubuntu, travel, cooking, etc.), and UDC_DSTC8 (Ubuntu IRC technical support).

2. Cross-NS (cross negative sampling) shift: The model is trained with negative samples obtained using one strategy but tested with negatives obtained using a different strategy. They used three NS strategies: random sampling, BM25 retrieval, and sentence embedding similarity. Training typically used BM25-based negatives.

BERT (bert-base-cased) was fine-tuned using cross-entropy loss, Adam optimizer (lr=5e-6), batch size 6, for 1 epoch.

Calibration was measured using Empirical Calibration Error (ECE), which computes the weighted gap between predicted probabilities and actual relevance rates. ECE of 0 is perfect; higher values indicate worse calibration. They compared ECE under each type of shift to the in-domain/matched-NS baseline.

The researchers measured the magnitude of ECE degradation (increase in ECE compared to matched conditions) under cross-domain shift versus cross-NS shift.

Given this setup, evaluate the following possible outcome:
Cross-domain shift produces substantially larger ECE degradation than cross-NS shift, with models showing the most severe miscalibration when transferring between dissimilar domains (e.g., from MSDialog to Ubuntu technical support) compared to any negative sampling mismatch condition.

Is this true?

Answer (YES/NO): NO